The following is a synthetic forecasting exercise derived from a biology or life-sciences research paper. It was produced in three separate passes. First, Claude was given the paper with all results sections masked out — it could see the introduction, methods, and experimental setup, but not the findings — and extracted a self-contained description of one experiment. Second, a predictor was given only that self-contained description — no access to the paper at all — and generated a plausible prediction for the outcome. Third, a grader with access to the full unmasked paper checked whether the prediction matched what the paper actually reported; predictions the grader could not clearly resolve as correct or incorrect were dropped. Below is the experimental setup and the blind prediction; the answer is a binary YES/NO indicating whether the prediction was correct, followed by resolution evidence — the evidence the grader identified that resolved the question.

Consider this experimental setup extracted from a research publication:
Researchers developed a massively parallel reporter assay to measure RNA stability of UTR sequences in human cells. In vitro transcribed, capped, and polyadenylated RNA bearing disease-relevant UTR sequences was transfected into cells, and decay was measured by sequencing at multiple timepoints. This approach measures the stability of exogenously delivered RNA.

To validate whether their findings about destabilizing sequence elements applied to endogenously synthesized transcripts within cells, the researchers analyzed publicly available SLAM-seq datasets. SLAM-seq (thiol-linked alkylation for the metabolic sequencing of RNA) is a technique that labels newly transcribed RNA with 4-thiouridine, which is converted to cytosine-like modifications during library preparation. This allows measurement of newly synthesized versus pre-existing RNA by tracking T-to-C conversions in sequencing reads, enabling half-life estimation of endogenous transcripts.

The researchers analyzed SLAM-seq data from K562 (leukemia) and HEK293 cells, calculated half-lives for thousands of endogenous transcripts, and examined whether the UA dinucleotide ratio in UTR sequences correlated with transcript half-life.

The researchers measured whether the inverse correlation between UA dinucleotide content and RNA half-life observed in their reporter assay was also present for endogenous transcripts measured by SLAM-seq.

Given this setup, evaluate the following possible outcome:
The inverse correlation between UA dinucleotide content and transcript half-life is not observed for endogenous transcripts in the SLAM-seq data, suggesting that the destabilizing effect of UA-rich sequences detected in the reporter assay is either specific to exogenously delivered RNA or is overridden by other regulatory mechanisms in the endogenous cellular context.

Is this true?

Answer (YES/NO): NO